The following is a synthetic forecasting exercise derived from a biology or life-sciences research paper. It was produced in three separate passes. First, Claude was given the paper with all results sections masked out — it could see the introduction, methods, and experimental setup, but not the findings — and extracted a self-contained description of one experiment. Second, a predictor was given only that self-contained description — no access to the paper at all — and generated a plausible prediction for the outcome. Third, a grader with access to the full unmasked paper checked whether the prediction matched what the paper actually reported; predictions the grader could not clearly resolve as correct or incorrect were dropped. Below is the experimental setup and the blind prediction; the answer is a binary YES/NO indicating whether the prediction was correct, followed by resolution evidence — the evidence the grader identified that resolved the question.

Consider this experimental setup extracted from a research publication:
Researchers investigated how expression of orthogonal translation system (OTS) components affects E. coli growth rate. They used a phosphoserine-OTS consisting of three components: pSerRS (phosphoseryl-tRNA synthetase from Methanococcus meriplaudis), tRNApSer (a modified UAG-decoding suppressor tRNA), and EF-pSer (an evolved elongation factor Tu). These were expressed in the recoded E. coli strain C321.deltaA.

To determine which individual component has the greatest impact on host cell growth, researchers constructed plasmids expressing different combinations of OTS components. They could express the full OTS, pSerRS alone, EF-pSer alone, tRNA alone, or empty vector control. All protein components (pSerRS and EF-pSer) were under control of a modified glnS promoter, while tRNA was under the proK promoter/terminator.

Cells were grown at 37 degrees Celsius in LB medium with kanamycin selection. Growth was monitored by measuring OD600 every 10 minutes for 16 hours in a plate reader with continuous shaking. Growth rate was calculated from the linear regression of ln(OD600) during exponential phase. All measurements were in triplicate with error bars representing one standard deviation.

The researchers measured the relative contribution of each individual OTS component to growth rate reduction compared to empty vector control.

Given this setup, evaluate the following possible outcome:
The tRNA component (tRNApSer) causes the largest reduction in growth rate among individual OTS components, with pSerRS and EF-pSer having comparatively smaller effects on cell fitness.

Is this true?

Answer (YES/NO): NO